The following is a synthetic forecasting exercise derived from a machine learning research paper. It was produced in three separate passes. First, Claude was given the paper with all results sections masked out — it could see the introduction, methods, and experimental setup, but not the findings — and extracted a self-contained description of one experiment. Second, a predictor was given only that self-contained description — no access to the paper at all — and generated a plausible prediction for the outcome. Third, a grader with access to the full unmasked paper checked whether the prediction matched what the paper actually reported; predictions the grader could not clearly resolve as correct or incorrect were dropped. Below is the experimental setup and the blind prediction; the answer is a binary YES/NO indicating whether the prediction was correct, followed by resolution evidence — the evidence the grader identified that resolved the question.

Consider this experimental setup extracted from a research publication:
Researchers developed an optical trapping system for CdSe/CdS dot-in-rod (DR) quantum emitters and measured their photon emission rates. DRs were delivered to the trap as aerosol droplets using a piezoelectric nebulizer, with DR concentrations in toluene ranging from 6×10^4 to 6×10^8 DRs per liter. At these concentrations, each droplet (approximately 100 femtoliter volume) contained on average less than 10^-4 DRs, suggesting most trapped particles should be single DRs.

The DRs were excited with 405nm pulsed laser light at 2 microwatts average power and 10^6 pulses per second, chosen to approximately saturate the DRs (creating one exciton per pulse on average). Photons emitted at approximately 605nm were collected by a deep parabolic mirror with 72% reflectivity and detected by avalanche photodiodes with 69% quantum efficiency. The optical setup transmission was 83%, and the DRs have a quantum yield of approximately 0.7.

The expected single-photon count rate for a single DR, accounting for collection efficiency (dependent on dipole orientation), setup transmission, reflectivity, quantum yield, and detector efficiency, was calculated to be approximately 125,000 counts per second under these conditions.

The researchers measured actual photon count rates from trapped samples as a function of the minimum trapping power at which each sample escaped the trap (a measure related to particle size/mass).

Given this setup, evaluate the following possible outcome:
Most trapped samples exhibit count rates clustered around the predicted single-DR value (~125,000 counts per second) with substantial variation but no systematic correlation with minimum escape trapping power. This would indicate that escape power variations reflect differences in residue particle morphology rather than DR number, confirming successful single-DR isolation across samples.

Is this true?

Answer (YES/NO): NO